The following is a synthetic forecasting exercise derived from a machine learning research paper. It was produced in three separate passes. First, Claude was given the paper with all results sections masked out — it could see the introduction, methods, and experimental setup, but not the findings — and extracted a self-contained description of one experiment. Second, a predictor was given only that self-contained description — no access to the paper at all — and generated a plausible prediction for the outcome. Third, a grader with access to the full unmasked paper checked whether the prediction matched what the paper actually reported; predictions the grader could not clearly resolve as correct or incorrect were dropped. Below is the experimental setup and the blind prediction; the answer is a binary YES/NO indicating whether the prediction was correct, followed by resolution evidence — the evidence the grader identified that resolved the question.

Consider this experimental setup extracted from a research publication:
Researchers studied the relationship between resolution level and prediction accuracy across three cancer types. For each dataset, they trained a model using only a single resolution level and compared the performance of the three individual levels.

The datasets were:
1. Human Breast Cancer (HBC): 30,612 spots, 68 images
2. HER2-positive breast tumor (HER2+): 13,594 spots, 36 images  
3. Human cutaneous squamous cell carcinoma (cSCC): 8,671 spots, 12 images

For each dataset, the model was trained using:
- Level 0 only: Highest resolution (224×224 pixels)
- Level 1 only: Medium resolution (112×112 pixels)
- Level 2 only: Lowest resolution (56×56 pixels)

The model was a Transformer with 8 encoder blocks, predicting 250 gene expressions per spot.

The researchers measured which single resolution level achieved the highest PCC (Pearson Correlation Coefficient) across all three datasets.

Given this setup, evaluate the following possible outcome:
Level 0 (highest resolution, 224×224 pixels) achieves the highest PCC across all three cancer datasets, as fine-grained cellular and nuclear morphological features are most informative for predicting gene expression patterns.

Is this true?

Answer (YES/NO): YES